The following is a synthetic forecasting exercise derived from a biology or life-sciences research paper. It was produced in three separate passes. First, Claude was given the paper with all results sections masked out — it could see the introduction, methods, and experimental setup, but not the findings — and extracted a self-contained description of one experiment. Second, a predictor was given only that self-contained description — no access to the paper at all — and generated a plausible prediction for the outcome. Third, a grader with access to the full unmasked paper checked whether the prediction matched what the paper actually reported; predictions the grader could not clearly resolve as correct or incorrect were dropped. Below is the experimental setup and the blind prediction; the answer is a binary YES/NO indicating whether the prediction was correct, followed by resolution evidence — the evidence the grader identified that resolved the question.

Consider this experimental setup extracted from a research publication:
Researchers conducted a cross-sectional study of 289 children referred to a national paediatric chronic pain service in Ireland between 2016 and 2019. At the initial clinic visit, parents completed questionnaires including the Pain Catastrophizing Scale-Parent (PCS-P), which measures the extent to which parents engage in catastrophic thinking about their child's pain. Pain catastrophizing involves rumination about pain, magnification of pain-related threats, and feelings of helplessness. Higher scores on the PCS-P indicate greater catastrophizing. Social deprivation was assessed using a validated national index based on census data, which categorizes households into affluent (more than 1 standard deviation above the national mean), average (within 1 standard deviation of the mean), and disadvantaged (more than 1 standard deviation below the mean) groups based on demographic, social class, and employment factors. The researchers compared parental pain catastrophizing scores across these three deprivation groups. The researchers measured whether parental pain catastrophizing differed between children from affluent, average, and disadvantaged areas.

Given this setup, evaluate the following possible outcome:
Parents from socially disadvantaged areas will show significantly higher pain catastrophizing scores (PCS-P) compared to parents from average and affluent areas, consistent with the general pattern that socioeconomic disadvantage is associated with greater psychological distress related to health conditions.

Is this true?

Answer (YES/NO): YES